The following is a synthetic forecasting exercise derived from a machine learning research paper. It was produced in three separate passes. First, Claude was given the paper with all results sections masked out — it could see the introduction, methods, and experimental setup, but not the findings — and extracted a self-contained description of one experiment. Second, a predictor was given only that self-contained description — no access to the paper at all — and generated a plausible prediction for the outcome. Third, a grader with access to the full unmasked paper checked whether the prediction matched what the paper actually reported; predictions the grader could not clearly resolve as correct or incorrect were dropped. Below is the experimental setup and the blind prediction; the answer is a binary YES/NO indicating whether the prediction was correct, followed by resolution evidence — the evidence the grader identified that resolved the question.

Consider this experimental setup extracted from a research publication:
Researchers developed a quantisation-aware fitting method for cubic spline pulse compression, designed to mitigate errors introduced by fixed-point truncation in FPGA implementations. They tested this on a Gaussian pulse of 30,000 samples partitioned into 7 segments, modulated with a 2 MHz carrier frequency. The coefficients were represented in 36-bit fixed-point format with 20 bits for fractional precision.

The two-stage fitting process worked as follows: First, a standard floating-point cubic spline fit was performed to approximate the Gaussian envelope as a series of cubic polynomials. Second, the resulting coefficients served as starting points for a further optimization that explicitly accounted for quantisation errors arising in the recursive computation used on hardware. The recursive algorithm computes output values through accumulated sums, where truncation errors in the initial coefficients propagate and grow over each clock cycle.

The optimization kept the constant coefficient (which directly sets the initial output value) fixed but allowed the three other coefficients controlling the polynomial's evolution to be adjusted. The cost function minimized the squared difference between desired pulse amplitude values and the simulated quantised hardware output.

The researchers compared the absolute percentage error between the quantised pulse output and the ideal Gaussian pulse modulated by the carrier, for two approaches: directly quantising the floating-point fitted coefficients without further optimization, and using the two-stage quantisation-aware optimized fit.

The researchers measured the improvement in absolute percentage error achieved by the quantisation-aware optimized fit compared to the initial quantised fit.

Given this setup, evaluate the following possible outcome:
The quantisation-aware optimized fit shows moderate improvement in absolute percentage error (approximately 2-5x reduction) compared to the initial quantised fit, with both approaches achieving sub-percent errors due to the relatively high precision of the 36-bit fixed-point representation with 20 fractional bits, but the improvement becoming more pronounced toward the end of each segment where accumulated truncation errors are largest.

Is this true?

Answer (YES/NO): NO